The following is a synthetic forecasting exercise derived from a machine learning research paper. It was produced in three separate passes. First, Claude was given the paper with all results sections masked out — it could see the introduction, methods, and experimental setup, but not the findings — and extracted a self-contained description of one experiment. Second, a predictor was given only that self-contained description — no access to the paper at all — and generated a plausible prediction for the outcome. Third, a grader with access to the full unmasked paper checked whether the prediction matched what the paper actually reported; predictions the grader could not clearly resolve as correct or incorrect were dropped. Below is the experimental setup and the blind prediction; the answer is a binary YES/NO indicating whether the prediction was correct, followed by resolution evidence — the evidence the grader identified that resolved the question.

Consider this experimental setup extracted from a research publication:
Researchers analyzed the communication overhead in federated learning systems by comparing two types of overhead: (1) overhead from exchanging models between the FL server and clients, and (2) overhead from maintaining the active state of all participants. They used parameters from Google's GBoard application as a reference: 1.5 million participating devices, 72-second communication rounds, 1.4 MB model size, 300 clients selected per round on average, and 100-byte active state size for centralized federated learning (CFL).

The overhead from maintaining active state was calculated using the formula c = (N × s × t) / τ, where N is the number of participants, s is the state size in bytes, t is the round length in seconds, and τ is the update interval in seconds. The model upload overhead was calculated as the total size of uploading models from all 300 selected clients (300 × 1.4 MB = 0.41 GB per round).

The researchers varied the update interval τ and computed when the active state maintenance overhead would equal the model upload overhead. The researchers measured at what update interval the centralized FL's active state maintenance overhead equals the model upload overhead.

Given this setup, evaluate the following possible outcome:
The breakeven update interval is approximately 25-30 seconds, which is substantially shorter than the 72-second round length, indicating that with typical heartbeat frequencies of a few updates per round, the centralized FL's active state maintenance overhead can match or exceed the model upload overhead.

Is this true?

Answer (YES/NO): NO